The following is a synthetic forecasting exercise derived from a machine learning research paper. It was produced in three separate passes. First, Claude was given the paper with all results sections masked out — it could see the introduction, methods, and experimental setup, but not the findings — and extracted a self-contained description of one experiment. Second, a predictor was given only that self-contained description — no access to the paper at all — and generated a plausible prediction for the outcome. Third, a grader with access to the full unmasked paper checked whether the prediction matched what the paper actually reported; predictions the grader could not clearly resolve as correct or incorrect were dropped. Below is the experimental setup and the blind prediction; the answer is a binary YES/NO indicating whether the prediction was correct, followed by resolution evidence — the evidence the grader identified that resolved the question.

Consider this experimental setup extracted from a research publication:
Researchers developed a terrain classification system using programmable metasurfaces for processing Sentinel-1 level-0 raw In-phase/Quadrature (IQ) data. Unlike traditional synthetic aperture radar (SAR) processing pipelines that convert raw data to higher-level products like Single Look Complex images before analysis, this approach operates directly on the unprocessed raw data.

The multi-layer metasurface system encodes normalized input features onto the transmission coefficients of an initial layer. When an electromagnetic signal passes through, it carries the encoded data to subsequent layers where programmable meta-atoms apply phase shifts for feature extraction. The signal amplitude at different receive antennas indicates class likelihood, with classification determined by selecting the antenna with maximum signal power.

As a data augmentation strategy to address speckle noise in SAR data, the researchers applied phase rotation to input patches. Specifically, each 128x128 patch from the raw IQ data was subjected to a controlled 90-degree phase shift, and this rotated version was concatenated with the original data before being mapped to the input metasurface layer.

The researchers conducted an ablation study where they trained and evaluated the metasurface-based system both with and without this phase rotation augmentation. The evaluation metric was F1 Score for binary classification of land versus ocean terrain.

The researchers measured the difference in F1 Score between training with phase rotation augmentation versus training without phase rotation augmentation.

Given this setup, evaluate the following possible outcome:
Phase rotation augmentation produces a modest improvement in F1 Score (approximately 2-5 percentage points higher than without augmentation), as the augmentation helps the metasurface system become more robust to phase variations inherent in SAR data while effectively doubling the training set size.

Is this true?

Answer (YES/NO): NO